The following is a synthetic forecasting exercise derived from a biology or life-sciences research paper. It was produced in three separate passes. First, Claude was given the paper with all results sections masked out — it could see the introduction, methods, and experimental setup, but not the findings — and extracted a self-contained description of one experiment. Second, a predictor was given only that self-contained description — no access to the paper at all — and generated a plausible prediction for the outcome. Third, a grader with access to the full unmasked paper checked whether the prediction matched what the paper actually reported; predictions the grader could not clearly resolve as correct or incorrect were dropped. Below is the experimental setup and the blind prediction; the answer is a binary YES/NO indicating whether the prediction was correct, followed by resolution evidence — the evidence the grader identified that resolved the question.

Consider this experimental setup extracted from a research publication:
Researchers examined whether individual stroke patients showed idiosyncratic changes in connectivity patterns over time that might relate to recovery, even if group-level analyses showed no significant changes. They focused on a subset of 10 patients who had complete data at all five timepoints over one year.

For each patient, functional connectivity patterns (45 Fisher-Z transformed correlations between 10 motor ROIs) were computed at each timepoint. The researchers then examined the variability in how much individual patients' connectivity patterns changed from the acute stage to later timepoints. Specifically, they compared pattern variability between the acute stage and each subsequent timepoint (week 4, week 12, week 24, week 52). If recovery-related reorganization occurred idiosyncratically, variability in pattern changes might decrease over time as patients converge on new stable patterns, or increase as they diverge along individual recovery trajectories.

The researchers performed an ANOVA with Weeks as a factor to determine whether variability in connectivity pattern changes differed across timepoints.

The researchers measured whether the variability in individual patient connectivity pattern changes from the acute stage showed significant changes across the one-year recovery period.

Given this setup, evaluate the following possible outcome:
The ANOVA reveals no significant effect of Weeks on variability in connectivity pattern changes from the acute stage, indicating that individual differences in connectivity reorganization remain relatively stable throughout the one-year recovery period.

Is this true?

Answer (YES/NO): YES